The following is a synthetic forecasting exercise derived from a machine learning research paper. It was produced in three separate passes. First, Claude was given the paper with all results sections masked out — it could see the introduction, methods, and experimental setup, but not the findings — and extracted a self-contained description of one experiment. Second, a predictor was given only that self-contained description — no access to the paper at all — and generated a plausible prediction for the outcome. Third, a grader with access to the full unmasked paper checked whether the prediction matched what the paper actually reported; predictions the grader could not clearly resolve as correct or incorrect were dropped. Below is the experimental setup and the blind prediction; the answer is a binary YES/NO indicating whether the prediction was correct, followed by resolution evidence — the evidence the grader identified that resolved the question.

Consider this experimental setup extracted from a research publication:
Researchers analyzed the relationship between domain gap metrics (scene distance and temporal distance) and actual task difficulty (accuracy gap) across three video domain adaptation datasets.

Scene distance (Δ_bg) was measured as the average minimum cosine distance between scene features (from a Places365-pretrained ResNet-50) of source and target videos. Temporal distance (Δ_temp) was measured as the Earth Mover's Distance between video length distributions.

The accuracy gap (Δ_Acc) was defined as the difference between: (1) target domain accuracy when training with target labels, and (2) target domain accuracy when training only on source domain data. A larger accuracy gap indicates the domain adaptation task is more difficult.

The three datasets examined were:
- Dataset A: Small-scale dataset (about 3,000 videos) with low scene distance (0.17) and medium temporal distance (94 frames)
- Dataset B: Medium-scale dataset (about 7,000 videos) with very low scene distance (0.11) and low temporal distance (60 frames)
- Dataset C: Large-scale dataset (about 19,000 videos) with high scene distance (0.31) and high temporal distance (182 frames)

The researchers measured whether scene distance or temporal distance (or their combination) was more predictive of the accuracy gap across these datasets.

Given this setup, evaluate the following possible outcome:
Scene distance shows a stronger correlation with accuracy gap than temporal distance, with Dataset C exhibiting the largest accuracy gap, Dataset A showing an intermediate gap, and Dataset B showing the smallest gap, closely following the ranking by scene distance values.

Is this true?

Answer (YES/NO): NO